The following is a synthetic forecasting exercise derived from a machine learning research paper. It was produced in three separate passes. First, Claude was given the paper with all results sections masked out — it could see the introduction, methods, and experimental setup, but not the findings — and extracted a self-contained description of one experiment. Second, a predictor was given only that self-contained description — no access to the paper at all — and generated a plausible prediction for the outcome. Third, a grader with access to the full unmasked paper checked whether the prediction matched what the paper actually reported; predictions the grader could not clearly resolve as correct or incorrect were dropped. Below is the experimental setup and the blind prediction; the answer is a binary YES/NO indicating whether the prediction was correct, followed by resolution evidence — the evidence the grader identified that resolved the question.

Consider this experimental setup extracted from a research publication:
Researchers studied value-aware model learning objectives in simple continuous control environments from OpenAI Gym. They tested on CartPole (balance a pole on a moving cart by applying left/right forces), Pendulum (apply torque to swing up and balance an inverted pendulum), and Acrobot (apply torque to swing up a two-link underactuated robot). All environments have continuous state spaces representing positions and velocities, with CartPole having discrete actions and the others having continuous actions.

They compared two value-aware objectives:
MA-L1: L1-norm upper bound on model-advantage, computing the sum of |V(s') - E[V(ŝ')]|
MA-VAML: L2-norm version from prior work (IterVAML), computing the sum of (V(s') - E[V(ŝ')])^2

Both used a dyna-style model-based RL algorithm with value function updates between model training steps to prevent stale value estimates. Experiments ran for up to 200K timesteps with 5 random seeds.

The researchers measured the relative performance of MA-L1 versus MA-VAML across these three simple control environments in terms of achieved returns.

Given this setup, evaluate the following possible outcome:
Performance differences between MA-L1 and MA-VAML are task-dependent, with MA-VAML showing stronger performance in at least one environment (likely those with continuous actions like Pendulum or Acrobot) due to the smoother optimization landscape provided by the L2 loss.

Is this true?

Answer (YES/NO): NO